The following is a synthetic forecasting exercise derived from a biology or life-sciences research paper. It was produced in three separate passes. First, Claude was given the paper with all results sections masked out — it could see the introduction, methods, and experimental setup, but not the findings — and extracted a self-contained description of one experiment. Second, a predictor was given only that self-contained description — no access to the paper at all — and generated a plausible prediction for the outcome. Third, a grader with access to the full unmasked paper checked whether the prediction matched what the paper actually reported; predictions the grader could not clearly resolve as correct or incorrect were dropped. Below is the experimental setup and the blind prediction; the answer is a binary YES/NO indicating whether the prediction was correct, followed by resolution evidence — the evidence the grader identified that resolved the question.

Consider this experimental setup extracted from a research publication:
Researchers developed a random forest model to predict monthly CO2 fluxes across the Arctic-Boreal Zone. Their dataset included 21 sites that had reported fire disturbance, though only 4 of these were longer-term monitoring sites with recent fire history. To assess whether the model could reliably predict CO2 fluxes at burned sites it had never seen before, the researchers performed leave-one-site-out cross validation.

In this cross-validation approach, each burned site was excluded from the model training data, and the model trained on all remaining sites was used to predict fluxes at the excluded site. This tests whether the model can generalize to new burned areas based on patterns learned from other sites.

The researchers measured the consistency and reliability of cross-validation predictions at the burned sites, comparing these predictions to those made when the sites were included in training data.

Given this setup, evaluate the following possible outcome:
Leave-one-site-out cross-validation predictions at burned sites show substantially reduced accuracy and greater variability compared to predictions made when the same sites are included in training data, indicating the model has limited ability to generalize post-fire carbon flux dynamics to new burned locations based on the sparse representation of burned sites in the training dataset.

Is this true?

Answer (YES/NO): YES